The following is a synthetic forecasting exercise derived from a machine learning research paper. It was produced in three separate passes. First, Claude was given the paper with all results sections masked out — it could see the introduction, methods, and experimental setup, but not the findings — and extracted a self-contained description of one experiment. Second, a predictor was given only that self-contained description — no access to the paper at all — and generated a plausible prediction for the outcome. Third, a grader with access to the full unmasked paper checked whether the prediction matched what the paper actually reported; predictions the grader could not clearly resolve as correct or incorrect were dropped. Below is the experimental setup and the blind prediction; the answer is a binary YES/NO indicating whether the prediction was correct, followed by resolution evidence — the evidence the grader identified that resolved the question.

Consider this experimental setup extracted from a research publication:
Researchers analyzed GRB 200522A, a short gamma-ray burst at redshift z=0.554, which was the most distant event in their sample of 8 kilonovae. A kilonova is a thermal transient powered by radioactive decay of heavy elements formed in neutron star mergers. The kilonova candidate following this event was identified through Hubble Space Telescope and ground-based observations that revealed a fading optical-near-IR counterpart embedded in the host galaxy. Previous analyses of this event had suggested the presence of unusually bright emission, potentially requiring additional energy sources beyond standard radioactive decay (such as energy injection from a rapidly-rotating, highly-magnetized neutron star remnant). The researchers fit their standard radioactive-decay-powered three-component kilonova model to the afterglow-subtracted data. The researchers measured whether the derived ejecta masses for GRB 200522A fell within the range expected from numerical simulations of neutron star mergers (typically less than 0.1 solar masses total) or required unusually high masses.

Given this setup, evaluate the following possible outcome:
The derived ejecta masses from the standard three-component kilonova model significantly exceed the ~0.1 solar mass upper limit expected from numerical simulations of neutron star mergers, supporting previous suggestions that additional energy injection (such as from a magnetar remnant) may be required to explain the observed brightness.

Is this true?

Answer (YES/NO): NO